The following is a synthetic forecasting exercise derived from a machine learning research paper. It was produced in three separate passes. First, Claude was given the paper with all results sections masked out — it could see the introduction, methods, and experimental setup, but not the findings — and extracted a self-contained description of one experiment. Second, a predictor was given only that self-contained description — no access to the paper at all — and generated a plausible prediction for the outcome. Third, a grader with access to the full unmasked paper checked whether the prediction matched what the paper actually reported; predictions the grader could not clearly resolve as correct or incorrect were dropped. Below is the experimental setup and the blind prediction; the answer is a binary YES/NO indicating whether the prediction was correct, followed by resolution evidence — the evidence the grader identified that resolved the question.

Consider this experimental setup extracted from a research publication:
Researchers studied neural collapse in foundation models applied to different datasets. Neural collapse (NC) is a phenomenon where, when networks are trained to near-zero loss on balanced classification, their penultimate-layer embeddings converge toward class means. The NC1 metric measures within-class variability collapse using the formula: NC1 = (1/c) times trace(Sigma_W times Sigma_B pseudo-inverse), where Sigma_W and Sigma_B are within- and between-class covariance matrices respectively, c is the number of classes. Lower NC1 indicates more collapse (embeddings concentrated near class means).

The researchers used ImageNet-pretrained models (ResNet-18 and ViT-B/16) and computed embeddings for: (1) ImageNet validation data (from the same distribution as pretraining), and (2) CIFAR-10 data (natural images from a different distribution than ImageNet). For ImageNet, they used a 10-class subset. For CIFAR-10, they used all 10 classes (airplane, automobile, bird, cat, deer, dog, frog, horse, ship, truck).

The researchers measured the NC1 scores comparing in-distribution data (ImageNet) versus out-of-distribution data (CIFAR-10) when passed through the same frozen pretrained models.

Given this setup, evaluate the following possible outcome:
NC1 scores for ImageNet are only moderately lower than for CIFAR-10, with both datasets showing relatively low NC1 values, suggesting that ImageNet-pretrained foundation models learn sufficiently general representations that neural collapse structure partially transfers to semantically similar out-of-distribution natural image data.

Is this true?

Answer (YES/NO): YES